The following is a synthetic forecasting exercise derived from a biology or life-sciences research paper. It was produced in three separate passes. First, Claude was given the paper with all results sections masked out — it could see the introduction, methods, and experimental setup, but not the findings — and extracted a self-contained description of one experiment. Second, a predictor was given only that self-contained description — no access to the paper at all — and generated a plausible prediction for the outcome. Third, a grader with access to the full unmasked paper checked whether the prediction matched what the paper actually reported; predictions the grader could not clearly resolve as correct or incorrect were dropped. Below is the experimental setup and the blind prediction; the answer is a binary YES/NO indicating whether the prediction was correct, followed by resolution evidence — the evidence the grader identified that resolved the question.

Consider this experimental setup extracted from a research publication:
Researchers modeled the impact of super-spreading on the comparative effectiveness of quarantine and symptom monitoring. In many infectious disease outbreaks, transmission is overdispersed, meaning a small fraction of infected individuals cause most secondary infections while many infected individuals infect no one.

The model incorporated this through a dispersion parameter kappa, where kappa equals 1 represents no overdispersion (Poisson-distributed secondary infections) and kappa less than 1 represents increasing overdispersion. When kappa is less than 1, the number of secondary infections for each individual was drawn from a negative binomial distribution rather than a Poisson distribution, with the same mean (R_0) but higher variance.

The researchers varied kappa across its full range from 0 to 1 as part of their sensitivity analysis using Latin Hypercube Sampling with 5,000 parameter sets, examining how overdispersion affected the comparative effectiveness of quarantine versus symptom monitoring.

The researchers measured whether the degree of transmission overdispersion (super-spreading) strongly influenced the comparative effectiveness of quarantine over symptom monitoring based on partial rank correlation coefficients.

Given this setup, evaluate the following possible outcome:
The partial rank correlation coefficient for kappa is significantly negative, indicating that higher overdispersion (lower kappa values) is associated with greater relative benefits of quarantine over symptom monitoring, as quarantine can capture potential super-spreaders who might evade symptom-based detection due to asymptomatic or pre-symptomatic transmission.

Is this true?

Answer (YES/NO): NO